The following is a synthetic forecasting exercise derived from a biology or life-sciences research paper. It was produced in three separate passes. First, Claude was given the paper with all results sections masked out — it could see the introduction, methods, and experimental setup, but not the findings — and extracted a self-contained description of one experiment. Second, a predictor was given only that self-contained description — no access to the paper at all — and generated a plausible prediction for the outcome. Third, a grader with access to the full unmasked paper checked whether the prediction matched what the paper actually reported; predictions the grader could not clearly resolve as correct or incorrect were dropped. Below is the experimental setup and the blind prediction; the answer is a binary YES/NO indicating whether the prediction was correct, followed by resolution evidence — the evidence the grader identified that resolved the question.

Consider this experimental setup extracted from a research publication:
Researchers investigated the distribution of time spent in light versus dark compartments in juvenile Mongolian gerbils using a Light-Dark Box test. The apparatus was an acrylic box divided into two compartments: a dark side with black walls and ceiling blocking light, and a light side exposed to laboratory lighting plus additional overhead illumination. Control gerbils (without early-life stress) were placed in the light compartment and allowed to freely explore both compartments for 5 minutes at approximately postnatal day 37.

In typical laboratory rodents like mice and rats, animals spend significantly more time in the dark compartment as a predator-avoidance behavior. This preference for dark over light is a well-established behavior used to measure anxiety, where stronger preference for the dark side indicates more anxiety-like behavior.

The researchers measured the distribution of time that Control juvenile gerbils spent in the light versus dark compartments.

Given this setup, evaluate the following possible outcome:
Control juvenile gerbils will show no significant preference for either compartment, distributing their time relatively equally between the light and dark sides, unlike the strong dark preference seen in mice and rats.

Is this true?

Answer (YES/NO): YES